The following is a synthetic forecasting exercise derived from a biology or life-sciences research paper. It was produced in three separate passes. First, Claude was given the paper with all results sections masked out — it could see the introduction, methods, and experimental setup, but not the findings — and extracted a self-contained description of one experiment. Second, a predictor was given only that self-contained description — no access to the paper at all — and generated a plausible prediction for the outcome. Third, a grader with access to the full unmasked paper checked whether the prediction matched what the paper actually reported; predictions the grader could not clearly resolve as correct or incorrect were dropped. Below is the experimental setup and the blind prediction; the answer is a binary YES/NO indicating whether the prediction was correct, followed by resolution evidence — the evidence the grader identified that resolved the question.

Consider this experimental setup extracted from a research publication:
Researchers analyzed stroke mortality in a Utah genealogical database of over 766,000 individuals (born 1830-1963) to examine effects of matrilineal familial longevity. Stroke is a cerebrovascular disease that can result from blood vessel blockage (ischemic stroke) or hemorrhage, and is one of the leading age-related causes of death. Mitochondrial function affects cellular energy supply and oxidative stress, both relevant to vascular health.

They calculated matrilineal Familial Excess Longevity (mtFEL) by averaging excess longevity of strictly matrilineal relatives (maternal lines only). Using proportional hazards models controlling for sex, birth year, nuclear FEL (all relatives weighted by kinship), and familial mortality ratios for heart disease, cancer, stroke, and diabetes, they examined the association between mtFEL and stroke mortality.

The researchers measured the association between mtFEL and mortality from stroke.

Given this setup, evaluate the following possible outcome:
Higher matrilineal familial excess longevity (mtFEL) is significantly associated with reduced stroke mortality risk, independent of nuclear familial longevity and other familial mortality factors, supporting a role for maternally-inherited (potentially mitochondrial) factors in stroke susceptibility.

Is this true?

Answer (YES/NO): NO